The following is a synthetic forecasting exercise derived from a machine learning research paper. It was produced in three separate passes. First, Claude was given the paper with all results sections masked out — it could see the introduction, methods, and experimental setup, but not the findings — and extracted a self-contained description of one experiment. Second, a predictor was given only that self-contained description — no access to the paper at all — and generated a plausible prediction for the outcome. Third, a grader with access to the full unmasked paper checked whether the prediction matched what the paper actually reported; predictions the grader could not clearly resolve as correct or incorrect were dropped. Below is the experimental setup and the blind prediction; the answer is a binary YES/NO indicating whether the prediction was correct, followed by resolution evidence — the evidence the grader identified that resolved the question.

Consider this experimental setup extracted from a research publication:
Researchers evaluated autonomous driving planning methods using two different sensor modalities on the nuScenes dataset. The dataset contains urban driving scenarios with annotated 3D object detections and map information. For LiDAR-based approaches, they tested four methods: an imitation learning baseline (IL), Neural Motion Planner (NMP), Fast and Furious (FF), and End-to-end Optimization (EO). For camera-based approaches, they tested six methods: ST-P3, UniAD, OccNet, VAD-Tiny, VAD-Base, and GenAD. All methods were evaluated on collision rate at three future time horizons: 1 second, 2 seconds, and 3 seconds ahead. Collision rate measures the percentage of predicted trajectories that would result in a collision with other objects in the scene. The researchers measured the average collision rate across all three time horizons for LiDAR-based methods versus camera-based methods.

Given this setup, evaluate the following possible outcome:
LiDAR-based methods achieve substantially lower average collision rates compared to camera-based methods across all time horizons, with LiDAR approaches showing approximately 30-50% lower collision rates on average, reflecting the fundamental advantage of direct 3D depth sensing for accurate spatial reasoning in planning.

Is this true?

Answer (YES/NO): NO